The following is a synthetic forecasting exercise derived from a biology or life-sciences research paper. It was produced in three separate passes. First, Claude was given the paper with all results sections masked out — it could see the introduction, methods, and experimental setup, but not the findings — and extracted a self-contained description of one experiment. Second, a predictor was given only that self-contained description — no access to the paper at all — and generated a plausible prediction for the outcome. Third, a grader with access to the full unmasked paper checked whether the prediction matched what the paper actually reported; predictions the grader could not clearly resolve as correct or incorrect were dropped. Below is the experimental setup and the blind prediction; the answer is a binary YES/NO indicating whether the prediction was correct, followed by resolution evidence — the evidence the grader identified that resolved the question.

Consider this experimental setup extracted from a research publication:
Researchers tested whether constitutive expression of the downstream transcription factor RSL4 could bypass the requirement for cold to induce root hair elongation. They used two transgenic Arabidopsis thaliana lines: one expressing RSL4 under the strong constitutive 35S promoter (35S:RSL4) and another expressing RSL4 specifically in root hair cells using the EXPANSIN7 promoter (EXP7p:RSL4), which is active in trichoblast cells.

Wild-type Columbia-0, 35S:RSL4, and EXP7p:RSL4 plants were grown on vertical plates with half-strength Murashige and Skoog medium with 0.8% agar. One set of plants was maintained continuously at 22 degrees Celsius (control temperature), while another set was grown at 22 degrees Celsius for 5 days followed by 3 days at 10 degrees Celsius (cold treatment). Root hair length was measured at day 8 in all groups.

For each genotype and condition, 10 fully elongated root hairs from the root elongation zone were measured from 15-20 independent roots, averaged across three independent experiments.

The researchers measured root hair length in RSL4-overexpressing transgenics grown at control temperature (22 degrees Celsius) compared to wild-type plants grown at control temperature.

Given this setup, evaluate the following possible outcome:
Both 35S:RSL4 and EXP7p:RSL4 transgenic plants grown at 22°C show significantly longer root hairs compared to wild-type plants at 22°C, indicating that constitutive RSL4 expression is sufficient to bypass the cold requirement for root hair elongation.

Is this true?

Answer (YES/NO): YES